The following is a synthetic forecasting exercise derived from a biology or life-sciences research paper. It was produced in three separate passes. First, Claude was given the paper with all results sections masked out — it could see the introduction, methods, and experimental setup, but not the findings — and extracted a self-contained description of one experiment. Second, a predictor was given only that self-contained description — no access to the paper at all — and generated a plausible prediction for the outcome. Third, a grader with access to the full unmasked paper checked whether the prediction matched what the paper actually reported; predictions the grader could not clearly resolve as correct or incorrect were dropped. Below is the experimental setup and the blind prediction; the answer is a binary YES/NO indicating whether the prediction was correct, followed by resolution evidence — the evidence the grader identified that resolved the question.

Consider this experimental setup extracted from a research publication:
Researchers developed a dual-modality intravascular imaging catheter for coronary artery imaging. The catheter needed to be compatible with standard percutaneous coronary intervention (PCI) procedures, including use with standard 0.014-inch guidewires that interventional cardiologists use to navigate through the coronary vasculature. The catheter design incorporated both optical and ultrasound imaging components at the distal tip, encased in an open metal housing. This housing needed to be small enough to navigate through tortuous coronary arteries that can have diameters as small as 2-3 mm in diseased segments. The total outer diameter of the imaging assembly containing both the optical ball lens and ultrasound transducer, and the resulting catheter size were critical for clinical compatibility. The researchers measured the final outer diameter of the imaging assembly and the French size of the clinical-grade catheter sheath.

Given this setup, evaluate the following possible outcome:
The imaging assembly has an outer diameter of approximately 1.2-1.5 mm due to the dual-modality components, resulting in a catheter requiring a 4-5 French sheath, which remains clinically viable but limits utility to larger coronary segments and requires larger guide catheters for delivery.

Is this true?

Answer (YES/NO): NO